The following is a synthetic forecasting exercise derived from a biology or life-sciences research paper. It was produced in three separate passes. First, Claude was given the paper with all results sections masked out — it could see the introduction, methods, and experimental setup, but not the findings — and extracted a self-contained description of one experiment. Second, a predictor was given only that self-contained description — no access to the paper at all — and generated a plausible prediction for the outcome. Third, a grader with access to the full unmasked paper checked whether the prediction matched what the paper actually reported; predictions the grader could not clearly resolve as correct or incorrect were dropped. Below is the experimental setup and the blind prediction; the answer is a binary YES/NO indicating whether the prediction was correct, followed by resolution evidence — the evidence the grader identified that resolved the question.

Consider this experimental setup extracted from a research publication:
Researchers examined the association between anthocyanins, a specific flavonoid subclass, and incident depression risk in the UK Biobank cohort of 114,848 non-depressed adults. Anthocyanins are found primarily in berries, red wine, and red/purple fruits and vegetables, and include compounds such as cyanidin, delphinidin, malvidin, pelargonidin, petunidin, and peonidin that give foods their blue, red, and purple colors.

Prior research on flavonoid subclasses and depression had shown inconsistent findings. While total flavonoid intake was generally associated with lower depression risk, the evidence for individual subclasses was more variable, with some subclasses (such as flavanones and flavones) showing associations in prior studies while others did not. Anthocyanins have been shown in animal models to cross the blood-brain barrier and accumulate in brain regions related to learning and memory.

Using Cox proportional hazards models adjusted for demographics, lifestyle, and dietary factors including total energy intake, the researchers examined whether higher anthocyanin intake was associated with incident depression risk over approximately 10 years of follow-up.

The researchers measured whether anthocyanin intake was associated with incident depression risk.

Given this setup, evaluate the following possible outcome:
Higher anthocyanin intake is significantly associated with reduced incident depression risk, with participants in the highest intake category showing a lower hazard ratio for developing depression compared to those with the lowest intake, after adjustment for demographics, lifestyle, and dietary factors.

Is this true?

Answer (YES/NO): YES